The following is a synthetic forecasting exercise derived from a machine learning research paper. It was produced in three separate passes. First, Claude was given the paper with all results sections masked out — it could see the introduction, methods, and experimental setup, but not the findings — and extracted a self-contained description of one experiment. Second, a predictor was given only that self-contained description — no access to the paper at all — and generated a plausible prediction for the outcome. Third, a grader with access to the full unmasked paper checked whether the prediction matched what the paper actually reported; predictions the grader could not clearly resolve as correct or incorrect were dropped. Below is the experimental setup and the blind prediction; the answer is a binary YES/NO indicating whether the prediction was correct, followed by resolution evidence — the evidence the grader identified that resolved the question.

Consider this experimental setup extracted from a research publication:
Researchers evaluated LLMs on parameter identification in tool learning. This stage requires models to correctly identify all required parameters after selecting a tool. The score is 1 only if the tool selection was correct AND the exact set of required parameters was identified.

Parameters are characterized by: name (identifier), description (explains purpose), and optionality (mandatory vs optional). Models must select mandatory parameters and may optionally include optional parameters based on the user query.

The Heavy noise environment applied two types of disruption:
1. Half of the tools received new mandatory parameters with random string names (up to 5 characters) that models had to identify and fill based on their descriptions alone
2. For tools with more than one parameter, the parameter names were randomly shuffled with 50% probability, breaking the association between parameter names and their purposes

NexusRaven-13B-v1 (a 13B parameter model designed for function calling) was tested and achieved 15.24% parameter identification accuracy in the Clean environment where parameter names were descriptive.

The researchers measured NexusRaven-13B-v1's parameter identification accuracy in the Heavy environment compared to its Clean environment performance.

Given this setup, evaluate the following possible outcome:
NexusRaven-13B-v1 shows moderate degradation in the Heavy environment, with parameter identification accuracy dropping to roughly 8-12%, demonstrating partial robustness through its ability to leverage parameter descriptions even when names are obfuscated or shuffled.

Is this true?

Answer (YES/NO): YES